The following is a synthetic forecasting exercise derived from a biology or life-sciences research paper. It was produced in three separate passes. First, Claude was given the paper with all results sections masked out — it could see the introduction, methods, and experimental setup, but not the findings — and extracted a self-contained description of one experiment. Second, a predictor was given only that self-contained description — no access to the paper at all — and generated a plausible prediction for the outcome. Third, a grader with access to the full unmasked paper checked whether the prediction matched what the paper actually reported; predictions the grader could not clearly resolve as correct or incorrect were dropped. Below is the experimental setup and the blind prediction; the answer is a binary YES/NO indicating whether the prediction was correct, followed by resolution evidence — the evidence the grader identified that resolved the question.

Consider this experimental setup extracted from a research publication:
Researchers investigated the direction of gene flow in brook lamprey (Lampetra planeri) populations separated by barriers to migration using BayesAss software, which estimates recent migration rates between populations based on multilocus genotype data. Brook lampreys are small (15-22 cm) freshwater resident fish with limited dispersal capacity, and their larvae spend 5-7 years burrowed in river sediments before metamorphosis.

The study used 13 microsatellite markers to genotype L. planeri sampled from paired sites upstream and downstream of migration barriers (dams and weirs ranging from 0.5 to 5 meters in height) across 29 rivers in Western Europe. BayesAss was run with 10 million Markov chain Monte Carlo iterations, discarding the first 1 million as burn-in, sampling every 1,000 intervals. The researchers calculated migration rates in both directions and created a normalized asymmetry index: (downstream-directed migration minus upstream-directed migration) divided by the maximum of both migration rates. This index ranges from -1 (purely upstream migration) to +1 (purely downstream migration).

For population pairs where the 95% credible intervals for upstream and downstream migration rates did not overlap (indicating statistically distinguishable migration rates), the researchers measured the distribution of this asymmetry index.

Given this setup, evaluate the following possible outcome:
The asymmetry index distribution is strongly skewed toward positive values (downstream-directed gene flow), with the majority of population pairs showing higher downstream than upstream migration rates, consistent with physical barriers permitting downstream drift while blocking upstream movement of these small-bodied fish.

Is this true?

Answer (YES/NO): YES